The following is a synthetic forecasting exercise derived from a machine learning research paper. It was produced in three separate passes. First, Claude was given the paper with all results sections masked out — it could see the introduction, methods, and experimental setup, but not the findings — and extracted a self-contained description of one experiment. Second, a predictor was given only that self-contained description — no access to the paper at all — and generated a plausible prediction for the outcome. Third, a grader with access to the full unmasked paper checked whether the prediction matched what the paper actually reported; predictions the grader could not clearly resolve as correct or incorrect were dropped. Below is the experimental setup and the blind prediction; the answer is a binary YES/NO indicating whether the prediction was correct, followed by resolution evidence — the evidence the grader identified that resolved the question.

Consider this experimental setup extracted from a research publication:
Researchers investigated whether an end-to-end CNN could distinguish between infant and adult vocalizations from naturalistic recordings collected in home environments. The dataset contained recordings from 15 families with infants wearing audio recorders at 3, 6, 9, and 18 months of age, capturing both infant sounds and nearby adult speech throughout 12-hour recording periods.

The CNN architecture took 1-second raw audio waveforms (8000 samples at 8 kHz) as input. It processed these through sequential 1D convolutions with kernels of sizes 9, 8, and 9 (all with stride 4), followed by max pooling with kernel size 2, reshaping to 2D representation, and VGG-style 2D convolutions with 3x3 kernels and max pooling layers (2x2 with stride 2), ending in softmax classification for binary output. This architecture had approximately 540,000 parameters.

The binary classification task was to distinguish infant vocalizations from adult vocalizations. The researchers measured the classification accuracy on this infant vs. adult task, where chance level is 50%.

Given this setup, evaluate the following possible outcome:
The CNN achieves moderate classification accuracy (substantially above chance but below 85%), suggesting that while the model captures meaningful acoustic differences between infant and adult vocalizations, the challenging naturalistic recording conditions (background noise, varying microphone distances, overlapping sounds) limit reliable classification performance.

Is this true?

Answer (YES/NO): NO